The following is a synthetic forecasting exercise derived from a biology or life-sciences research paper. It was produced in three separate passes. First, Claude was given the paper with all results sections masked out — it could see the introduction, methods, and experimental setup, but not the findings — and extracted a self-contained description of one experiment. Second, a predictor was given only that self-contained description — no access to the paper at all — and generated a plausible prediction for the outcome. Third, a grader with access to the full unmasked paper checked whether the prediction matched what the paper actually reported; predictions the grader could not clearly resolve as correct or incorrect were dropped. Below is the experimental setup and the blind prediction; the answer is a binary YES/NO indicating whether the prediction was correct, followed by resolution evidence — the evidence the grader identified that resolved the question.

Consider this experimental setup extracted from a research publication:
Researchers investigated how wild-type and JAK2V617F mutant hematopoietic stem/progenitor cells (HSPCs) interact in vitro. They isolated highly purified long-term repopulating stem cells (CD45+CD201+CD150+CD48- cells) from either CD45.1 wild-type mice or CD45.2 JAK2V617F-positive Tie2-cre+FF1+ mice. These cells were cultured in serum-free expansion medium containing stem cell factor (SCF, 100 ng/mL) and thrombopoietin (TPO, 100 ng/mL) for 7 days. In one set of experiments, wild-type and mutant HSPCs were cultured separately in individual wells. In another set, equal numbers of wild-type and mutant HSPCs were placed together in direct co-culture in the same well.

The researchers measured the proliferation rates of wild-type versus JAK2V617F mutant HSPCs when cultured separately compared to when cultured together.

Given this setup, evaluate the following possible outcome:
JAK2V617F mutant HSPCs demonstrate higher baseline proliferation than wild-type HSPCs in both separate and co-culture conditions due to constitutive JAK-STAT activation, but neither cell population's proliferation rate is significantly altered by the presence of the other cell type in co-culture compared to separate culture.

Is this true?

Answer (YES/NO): NO